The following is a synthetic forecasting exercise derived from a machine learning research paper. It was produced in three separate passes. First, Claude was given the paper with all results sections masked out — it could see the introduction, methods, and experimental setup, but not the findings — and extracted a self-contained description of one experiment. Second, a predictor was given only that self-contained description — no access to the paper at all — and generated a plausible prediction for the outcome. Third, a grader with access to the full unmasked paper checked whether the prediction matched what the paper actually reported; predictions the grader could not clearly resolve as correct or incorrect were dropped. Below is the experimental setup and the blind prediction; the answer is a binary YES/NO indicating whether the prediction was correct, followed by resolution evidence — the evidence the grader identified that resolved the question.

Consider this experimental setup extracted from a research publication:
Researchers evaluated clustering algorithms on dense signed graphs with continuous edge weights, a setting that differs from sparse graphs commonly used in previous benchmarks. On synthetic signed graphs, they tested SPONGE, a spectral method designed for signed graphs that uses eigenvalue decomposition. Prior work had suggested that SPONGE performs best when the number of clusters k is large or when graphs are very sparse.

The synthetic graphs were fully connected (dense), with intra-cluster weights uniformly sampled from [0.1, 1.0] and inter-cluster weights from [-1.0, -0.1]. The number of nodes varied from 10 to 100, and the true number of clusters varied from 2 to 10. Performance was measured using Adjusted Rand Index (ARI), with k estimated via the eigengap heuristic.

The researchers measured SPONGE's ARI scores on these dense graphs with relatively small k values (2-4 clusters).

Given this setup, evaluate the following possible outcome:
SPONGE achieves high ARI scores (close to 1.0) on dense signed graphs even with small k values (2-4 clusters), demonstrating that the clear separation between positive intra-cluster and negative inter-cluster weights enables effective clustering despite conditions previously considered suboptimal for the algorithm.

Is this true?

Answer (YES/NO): NO